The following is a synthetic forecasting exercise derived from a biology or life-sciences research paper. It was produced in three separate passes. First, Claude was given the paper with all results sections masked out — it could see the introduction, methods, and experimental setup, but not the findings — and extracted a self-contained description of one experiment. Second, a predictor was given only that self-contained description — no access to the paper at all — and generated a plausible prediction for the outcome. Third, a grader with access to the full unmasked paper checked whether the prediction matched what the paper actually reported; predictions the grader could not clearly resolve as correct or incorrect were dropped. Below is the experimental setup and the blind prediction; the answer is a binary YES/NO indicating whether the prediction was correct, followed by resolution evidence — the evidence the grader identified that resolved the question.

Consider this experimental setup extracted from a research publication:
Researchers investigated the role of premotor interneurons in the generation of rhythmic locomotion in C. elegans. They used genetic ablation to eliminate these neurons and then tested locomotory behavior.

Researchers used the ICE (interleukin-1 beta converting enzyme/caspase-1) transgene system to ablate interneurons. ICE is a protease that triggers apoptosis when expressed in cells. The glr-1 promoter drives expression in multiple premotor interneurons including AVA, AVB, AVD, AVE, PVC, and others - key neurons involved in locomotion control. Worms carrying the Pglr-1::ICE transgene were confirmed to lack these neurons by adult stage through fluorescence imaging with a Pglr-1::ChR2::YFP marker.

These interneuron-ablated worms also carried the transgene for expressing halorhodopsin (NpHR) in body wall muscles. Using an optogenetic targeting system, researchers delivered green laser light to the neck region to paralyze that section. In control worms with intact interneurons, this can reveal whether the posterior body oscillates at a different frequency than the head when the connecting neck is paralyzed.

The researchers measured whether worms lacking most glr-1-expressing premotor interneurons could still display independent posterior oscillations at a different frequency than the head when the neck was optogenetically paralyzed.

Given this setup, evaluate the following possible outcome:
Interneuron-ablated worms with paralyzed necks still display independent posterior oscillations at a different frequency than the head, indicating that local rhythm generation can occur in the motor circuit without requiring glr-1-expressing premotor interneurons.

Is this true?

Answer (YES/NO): YES